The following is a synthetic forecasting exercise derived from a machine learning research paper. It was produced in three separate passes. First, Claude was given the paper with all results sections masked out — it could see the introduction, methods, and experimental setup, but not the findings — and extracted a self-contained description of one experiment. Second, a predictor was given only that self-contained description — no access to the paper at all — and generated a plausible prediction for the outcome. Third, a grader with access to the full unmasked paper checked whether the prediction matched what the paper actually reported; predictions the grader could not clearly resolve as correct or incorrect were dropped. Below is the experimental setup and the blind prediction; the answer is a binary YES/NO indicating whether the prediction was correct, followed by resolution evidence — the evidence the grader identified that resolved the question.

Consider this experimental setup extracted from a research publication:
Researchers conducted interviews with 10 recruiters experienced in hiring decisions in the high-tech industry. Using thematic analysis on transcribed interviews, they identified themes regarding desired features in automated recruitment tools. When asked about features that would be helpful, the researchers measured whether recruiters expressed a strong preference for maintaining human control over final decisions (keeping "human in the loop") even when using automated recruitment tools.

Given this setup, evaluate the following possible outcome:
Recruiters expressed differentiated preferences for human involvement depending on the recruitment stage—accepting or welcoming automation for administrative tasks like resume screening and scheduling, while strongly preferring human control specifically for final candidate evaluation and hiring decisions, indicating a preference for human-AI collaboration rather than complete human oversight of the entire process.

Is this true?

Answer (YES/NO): NO